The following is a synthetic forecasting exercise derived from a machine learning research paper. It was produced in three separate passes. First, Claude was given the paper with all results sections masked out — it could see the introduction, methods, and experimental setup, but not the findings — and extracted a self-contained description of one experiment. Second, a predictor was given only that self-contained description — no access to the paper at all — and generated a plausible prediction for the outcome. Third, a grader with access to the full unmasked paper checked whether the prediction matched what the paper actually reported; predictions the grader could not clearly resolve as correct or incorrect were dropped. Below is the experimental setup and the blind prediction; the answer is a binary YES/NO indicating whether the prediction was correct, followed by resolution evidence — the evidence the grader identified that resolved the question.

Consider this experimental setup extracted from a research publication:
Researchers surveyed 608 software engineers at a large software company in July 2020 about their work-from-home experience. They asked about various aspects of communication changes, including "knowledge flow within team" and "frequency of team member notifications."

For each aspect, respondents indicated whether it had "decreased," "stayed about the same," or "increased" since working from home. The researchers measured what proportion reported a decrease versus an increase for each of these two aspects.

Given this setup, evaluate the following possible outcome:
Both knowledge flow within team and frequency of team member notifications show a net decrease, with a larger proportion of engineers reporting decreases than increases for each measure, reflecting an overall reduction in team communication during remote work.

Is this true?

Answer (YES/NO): NO